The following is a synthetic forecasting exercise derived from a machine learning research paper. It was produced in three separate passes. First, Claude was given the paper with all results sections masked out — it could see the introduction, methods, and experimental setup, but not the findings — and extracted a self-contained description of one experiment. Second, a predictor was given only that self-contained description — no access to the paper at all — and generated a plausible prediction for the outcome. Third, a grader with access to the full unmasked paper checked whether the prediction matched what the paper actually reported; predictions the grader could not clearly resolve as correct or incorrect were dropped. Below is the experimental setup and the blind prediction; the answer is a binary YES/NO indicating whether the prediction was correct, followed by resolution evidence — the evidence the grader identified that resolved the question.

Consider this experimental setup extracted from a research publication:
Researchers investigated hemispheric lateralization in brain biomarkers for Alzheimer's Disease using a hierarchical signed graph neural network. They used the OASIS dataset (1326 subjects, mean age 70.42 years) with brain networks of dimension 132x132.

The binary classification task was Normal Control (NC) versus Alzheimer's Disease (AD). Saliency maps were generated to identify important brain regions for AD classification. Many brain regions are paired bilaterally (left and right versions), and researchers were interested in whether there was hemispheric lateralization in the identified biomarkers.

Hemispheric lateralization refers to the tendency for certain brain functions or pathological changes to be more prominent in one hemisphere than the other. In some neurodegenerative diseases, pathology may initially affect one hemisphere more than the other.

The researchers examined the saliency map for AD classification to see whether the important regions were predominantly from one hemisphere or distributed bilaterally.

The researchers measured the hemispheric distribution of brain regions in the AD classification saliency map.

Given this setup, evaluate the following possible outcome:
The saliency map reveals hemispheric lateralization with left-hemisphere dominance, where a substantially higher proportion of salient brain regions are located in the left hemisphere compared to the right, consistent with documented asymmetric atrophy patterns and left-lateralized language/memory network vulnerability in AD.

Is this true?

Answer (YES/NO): YES